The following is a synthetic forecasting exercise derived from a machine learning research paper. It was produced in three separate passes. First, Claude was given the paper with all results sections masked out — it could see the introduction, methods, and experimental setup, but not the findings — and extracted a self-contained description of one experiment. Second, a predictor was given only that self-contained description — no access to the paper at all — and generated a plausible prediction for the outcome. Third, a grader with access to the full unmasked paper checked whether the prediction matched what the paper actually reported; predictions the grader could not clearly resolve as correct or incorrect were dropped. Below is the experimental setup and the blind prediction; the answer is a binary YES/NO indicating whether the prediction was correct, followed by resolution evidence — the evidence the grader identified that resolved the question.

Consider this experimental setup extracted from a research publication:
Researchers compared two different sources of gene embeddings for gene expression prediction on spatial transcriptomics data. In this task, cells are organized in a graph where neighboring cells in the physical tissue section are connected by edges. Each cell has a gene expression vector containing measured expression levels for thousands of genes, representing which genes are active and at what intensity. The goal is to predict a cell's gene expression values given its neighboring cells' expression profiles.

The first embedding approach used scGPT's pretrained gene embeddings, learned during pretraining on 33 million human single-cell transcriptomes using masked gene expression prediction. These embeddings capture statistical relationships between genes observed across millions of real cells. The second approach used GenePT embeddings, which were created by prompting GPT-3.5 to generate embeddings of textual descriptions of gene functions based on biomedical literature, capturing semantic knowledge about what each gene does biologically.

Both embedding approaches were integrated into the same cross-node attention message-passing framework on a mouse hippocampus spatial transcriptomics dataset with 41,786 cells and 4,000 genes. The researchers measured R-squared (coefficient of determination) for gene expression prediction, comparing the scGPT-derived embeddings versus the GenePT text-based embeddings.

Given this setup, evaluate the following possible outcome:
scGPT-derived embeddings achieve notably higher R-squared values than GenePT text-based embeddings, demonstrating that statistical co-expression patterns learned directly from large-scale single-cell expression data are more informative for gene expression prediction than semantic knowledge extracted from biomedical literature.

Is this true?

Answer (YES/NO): YES